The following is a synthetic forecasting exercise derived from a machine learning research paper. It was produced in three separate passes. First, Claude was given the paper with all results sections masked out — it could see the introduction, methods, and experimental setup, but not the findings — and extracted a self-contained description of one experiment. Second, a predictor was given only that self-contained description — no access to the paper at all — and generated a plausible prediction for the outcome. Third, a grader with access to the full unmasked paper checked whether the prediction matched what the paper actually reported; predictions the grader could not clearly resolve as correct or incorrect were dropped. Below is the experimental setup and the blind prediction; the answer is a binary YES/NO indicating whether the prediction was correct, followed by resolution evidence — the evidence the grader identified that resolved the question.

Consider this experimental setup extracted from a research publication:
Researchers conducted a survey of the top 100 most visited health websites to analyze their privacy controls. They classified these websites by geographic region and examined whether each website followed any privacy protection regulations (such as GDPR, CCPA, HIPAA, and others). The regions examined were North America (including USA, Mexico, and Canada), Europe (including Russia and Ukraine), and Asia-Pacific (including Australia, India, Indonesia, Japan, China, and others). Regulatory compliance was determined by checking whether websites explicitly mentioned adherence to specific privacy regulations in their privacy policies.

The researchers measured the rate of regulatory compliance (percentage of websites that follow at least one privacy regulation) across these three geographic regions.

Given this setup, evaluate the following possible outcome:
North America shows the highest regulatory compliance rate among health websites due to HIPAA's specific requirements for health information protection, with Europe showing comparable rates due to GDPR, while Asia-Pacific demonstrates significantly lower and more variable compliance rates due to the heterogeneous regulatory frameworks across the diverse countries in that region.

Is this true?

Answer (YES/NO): NO